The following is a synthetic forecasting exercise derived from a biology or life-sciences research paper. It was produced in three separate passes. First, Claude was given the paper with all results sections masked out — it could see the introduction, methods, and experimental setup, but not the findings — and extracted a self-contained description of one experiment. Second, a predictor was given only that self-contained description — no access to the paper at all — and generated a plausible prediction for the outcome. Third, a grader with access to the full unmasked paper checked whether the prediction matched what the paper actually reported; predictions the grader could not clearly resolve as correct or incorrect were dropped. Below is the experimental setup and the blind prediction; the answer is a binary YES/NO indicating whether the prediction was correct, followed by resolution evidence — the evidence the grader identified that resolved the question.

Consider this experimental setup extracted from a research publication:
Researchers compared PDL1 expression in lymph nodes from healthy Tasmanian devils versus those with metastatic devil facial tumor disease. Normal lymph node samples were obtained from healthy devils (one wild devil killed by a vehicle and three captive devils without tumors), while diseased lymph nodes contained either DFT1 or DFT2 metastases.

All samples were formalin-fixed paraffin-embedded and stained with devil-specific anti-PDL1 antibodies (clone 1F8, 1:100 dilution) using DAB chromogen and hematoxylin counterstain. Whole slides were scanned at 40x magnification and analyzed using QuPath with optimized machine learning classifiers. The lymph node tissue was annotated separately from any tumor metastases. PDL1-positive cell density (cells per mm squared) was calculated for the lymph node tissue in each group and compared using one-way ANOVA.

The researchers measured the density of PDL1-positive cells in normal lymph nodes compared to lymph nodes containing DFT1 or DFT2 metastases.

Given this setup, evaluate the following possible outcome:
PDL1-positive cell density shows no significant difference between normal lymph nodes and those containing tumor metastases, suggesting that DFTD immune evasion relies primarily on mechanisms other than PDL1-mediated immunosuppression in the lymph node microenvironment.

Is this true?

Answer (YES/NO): YES